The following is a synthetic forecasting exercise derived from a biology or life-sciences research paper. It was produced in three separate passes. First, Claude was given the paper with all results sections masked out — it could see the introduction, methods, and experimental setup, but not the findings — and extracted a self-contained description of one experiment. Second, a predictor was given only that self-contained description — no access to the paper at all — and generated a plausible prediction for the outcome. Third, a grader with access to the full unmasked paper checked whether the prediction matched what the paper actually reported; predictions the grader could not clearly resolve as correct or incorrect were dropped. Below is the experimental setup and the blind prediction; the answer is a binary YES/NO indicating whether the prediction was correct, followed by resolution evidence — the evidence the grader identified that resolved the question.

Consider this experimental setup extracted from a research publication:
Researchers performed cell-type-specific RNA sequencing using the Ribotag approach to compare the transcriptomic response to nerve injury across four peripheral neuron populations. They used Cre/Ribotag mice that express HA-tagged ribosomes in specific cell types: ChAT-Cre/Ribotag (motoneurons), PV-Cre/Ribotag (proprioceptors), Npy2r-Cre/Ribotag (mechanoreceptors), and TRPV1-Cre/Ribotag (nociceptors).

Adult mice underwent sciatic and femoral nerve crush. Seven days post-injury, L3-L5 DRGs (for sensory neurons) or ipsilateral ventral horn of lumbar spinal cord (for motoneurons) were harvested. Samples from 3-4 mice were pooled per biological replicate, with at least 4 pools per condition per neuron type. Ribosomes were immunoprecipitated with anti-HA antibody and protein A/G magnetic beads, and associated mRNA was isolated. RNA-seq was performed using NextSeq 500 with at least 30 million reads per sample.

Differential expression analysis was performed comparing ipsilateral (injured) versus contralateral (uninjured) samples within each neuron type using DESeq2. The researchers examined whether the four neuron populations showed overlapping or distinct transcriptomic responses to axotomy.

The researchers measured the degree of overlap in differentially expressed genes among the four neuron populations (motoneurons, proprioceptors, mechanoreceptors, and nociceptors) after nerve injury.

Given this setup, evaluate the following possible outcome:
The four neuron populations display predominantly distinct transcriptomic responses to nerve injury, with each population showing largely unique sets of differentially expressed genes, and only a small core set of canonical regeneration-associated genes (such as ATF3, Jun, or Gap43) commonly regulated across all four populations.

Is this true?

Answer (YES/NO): YES